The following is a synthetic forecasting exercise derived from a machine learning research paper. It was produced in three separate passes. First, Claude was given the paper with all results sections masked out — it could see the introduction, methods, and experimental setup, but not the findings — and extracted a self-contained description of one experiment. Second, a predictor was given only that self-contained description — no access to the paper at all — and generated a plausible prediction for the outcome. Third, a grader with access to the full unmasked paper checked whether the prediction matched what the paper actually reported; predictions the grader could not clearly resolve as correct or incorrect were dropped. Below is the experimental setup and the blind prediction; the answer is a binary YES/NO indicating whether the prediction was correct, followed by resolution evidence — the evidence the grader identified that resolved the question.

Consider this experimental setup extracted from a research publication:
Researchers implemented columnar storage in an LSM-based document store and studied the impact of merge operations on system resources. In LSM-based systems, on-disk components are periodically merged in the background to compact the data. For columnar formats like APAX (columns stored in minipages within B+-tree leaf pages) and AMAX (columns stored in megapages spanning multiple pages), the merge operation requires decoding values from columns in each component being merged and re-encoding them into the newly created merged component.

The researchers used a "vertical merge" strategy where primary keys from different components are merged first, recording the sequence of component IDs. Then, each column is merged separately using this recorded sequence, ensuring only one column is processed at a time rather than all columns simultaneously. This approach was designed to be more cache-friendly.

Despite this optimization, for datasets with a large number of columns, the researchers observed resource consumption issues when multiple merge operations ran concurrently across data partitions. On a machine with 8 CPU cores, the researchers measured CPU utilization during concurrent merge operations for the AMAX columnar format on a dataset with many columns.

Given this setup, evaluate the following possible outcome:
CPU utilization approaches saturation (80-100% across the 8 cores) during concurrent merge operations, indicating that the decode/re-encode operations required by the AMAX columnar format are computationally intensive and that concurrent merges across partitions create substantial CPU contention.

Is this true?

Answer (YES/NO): YES